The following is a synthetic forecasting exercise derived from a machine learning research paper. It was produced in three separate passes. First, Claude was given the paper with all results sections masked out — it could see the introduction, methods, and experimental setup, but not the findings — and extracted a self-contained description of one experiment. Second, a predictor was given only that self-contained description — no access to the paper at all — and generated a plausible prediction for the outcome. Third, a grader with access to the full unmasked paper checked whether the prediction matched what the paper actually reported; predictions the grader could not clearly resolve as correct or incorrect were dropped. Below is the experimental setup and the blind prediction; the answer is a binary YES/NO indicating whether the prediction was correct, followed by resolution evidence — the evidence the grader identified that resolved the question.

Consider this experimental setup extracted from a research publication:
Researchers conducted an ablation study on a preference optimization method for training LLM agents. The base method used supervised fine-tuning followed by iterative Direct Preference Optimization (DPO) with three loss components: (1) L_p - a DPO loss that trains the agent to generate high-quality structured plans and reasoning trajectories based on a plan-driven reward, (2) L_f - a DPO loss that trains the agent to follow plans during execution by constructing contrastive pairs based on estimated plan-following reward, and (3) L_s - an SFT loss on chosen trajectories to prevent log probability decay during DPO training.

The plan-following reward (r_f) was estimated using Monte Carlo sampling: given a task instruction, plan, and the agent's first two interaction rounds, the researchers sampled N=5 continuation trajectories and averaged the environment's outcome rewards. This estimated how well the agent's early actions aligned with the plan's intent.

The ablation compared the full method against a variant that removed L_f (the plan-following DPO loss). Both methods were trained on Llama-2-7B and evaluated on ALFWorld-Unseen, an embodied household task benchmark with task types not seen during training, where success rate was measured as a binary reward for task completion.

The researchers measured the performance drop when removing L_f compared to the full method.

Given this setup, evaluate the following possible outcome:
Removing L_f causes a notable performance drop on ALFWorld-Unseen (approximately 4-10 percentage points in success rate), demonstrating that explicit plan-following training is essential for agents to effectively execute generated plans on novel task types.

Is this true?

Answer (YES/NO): NO